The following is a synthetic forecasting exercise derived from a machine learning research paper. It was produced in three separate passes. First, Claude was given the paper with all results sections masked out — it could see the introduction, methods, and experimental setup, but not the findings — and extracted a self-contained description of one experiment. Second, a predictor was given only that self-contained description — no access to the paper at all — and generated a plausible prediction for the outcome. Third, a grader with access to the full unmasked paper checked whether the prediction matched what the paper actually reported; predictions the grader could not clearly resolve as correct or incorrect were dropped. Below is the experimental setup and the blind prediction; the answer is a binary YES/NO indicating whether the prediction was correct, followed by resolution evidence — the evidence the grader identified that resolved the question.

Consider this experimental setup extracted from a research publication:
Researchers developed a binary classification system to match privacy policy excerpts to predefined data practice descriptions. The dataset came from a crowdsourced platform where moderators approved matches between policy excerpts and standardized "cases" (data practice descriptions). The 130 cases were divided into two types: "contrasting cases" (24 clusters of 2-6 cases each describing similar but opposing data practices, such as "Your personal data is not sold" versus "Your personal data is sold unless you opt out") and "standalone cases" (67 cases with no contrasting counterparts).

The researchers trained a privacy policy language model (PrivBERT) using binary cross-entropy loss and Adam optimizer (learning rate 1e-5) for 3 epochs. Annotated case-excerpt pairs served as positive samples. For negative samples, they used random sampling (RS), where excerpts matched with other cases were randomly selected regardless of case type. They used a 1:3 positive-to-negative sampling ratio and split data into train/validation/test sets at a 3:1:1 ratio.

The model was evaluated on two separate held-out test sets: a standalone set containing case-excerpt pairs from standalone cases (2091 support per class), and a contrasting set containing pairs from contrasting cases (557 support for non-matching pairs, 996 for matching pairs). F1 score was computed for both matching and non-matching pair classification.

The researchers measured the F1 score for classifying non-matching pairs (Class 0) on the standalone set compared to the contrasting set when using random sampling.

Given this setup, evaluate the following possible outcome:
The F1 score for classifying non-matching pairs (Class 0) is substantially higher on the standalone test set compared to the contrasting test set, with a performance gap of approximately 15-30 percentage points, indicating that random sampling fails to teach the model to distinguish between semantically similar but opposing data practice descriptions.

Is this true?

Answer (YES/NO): NO